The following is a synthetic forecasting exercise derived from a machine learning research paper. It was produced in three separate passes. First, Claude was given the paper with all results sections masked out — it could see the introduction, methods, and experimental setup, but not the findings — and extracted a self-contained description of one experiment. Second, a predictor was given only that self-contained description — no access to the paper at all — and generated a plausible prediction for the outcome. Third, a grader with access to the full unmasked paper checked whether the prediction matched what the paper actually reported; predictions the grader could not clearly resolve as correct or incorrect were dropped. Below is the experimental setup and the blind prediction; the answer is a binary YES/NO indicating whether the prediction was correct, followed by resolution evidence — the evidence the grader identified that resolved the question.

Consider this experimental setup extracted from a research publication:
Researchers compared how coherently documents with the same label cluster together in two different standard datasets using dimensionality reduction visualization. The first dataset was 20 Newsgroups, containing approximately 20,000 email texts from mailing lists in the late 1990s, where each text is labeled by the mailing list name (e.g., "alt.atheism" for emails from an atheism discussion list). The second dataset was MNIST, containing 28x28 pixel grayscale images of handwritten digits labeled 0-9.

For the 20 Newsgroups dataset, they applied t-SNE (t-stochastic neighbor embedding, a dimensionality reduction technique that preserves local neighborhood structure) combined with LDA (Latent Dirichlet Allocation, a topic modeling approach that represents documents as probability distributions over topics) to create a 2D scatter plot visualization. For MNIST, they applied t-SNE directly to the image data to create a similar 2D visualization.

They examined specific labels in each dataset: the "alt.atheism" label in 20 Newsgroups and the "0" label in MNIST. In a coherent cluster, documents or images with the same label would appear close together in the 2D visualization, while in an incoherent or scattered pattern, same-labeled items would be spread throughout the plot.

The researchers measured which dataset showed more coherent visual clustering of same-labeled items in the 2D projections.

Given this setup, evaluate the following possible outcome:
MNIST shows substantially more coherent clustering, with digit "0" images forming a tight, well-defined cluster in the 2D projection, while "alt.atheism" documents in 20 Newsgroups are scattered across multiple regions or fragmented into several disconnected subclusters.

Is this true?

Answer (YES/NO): YES